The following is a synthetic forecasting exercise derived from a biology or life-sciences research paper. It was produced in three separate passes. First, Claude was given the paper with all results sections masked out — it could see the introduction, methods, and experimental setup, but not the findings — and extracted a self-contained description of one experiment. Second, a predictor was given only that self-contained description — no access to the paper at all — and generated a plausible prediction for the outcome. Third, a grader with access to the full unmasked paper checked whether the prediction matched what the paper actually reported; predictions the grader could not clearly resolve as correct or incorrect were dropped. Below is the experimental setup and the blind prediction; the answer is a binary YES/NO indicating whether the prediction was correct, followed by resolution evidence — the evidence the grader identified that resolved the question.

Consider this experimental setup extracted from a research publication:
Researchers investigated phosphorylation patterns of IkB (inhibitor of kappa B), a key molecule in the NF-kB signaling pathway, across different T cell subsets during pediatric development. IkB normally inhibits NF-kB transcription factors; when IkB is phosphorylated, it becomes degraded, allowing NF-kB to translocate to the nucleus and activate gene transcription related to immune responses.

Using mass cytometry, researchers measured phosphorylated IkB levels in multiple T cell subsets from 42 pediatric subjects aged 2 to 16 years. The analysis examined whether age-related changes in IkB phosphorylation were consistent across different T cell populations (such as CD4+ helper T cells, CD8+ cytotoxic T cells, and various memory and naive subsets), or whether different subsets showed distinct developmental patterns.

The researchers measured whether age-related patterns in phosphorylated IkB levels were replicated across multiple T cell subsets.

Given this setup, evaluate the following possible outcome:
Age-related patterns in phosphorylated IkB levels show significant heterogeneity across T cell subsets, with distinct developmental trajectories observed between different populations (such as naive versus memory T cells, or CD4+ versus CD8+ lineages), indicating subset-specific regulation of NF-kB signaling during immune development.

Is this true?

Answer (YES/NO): NO